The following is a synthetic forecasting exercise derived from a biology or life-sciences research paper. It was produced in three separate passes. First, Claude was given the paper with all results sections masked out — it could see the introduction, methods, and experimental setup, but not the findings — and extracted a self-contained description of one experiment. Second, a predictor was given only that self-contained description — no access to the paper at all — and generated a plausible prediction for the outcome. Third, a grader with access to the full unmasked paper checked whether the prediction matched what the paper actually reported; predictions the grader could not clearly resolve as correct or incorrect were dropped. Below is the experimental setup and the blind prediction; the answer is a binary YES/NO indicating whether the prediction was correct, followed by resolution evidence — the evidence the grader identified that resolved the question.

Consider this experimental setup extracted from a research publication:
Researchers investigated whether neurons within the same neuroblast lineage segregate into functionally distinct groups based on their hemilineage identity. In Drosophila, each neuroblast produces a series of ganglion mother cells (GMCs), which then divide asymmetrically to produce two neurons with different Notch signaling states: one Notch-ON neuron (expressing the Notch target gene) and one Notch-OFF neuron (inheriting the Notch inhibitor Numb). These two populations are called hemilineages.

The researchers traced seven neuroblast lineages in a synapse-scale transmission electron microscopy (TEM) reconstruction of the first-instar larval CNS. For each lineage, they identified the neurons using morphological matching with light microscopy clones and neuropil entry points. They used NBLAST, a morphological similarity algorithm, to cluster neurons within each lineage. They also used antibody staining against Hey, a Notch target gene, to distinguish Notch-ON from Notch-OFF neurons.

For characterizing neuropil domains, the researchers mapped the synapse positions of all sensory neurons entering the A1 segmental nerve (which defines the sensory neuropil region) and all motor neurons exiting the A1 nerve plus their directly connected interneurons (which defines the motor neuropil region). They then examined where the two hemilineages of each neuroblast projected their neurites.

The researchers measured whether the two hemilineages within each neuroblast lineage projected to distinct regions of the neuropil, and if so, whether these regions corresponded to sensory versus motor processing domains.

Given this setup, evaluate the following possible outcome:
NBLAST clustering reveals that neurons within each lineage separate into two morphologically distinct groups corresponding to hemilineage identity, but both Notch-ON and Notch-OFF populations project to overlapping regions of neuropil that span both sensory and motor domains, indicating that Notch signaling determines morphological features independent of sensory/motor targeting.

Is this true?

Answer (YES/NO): NO